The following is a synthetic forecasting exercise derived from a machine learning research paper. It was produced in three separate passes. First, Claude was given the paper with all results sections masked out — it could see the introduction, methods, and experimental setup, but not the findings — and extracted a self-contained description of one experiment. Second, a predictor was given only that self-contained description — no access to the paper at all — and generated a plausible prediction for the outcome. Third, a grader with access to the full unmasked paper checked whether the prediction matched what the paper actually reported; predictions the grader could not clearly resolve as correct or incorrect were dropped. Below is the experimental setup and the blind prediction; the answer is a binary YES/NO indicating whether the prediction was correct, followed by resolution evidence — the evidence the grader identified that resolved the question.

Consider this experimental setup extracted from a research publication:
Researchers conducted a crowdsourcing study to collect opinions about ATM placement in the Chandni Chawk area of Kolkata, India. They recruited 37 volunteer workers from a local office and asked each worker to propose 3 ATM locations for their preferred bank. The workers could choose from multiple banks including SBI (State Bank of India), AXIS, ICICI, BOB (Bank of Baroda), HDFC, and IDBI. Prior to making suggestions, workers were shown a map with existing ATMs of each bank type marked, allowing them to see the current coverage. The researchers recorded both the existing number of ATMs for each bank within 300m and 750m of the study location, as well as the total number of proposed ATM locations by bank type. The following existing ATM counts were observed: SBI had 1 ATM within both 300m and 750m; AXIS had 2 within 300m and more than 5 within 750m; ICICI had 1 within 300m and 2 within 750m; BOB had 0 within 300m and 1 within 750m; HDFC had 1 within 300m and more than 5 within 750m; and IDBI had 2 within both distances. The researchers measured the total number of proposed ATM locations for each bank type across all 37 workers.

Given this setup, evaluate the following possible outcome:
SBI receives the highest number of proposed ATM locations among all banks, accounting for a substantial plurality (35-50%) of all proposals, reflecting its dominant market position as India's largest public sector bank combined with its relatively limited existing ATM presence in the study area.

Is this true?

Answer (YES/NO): YES